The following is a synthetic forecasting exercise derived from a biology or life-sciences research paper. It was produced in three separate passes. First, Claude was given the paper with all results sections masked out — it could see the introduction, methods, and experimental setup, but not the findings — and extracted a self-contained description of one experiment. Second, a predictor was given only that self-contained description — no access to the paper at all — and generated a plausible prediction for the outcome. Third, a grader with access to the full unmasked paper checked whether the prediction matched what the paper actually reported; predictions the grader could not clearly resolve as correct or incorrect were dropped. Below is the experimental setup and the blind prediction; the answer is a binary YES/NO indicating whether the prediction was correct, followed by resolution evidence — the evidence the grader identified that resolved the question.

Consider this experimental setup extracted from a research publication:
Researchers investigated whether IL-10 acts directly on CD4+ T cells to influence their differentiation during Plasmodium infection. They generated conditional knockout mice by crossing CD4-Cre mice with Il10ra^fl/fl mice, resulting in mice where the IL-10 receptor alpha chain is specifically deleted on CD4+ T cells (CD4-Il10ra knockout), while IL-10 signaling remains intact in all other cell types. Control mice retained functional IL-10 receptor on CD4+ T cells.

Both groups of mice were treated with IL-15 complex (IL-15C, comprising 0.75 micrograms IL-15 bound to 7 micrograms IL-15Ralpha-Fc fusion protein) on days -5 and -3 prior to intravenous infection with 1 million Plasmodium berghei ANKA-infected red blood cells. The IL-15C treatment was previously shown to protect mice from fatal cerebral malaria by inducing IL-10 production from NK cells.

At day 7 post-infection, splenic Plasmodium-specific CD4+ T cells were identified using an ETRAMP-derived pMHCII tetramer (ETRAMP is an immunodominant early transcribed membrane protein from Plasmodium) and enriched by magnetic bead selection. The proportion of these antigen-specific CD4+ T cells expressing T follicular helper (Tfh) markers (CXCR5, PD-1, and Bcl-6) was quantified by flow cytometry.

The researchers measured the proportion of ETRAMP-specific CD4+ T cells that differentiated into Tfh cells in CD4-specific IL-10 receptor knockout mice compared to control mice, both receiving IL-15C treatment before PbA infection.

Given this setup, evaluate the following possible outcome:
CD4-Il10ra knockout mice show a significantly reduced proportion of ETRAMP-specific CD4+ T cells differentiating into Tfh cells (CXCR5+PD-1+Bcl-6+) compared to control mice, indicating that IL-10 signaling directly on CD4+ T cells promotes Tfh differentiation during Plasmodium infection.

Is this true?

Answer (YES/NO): YES